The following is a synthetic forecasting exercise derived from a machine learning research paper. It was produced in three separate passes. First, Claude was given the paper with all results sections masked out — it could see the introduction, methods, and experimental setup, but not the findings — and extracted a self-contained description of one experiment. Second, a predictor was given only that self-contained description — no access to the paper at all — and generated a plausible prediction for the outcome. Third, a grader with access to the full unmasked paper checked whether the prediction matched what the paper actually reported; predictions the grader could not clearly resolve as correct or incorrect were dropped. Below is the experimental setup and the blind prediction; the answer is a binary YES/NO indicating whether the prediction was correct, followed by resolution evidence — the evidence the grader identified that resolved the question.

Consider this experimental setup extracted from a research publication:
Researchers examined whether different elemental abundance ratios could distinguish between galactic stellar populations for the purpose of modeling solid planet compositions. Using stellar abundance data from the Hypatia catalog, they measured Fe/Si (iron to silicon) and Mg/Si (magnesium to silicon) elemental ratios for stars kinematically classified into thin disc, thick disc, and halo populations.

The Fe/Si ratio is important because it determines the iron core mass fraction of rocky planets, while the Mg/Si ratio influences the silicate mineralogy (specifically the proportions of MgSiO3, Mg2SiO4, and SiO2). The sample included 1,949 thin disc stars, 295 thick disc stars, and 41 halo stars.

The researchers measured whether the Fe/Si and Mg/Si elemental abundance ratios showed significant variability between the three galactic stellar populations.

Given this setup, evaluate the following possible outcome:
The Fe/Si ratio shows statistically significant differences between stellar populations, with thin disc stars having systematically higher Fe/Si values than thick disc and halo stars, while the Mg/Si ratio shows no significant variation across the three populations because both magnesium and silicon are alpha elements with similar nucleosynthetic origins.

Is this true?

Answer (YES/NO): YES